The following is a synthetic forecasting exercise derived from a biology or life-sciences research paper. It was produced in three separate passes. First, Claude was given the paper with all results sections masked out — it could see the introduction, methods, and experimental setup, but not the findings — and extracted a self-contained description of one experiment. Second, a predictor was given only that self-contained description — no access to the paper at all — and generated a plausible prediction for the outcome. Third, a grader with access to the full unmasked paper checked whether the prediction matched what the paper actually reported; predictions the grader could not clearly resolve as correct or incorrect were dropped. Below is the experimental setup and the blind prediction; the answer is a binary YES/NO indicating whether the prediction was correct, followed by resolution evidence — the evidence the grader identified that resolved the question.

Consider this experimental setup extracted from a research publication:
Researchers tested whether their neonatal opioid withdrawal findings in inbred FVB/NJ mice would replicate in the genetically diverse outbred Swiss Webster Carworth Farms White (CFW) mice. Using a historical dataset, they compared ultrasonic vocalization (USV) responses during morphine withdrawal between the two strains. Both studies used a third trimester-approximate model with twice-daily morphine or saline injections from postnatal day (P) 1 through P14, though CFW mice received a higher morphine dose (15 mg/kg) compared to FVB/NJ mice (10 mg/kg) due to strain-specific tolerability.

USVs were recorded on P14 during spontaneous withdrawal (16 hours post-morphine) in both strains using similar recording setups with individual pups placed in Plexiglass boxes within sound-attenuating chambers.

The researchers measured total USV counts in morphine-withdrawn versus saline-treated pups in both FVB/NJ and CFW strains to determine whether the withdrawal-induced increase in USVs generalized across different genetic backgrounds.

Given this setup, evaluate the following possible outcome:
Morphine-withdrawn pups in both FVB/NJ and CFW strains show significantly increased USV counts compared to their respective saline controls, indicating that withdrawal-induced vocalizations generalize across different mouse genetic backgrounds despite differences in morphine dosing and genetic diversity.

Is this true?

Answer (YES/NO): NO